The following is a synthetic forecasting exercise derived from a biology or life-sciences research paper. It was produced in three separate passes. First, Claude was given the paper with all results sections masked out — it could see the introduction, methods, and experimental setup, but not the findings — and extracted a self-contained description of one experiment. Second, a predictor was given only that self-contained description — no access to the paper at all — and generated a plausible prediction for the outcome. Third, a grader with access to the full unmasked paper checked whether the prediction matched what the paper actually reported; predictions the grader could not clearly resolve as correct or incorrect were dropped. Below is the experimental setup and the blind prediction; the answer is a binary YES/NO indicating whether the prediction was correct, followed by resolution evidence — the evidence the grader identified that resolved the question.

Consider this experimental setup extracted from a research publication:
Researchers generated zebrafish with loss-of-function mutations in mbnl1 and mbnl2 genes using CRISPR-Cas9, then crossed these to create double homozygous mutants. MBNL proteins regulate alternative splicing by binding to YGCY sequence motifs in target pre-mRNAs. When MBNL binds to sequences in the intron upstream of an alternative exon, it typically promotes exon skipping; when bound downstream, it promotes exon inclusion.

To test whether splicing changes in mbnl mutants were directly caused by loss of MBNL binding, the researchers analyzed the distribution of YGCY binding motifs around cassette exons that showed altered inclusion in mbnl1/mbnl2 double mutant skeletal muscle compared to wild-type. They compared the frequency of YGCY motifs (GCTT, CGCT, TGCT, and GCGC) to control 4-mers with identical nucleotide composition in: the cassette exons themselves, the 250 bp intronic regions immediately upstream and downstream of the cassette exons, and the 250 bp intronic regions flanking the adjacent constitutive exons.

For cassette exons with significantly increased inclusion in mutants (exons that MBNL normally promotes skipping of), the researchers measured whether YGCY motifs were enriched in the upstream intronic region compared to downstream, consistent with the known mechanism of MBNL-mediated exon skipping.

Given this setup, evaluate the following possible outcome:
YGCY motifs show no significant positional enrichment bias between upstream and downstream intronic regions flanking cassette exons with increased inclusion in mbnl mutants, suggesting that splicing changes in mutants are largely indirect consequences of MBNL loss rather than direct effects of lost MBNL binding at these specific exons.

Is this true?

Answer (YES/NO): NO